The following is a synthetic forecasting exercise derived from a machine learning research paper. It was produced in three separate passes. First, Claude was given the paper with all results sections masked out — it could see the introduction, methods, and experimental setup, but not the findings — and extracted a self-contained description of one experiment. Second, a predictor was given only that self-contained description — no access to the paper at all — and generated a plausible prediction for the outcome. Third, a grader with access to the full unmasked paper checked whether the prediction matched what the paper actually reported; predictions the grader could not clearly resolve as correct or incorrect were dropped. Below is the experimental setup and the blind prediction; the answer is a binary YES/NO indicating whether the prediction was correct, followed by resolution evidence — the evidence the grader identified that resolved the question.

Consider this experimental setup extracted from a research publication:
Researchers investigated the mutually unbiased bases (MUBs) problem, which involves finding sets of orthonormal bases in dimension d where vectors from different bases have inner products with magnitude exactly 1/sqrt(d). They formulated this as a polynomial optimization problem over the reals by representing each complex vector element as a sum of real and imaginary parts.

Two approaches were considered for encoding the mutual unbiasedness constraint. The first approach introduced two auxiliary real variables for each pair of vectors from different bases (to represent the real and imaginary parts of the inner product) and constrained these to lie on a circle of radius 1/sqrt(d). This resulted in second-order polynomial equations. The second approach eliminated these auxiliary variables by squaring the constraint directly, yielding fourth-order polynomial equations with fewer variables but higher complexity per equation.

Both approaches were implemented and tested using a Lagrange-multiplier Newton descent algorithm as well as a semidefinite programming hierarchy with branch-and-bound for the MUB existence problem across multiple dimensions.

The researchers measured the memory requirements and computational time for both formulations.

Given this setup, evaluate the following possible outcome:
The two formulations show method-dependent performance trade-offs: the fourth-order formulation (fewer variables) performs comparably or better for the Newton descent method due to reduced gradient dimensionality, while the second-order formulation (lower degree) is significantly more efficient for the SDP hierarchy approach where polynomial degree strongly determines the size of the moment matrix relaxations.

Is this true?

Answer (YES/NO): NO